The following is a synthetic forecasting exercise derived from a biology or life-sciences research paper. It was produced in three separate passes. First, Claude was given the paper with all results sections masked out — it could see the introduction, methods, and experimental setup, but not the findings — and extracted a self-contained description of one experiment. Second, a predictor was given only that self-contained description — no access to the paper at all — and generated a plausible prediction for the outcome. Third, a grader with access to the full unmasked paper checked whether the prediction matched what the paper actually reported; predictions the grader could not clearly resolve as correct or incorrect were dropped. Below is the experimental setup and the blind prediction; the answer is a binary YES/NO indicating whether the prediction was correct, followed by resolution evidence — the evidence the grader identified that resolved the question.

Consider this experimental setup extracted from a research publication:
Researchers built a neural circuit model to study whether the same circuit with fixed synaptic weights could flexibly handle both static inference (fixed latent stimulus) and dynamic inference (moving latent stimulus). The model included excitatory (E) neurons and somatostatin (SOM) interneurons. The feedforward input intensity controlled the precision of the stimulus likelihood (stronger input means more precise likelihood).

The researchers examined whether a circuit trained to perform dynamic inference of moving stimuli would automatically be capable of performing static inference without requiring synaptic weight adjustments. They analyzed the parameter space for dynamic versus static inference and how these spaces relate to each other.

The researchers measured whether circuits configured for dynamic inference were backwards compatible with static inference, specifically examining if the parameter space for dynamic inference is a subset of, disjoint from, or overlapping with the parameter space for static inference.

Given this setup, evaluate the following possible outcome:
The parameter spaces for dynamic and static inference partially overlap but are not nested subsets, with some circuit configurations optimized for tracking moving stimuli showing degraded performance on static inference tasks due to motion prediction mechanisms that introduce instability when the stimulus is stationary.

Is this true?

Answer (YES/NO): NO